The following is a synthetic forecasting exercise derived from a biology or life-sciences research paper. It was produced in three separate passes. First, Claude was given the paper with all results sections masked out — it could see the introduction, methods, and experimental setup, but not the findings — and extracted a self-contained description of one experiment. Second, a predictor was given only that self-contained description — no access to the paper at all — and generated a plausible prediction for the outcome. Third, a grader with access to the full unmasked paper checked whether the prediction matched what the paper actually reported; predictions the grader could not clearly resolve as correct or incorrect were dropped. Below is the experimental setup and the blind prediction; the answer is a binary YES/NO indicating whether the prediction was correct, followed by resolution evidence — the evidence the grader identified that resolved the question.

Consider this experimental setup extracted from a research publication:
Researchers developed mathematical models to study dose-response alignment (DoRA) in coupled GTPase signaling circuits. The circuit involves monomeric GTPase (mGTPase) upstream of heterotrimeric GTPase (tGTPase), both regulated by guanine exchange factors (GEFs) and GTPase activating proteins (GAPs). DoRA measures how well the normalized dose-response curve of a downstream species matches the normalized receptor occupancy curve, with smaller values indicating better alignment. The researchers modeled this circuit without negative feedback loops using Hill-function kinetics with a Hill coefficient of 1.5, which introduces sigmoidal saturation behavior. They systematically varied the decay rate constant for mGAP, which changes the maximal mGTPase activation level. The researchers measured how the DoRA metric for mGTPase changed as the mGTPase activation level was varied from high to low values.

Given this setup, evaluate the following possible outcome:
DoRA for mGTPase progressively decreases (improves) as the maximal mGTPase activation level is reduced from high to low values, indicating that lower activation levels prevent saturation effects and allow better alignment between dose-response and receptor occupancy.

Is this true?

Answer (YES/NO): NO